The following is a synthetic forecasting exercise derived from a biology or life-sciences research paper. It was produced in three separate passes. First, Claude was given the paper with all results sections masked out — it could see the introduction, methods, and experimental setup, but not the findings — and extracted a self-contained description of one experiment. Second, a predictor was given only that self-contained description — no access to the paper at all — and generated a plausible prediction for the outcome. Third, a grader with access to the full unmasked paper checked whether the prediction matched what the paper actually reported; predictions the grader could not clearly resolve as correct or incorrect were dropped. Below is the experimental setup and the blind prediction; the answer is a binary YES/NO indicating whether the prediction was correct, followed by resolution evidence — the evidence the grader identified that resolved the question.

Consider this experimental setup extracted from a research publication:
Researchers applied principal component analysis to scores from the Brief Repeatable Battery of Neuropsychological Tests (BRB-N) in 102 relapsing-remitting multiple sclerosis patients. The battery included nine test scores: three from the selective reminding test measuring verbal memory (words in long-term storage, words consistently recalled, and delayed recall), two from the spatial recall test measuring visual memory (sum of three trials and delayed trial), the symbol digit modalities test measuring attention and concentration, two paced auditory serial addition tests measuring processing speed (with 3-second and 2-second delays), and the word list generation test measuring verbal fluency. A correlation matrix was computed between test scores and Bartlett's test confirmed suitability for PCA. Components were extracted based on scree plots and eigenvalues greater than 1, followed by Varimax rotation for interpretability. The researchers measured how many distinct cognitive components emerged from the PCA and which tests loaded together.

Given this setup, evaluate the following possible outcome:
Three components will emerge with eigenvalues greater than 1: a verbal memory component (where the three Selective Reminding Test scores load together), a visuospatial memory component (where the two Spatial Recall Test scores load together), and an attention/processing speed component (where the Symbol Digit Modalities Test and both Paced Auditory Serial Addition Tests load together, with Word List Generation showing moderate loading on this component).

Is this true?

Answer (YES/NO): NO